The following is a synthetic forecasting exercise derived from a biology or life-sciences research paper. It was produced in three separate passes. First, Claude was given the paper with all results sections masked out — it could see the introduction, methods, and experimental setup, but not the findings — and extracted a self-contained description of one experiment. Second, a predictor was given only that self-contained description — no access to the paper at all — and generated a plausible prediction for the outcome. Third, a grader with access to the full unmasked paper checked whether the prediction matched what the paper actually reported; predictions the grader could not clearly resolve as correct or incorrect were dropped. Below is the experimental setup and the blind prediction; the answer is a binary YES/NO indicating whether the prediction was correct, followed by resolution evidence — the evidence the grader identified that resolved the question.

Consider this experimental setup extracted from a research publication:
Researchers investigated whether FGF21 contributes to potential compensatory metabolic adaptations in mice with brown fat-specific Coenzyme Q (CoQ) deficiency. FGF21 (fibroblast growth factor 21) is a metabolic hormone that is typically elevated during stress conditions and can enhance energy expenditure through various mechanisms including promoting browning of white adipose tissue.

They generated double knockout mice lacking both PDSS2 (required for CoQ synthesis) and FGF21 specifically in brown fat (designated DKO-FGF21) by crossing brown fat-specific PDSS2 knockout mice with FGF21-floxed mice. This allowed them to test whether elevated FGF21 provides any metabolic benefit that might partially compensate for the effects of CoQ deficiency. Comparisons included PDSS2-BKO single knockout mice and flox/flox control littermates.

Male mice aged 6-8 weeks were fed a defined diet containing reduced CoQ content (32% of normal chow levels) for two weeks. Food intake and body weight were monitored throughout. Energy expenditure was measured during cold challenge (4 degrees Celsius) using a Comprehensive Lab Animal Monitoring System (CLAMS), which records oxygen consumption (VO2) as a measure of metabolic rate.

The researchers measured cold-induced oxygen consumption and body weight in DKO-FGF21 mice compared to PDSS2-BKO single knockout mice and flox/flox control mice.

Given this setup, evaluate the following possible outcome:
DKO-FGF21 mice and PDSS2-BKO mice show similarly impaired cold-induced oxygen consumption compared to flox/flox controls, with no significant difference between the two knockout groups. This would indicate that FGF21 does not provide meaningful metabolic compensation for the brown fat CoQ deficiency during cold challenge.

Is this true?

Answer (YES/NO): NO